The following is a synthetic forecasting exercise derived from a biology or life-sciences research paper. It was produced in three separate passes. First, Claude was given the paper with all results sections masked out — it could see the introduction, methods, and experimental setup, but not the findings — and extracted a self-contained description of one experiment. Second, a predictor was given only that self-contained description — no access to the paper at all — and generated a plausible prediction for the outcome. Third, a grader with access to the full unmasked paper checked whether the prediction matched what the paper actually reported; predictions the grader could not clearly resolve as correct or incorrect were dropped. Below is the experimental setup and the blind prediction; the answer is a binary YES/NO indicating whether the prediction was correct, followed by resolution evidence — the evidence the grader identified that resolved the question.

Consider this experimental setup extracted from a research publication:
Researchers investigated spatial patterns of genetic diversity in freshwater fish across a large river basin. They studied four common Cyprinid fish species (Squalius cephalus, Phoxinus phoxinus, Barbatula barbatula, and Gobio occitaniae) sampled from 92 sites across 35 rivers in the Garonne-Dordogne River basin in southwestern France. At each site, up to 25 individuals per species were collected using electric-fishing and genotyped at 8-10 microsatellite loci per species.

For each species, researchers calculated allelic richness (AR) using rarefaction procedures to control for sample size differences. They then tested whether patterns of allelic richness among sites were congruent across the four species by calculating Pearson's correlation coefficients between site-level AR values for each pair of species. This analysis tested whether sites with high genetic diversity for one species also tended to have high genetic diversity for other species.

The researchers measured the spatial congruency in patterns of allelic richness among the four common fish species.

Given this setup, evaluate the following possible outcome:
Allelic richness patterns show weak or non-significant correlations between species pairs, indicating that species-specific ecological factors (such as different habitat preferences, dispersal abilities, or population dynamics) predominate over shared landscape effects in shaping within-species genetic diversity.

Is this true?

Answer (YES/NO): YES